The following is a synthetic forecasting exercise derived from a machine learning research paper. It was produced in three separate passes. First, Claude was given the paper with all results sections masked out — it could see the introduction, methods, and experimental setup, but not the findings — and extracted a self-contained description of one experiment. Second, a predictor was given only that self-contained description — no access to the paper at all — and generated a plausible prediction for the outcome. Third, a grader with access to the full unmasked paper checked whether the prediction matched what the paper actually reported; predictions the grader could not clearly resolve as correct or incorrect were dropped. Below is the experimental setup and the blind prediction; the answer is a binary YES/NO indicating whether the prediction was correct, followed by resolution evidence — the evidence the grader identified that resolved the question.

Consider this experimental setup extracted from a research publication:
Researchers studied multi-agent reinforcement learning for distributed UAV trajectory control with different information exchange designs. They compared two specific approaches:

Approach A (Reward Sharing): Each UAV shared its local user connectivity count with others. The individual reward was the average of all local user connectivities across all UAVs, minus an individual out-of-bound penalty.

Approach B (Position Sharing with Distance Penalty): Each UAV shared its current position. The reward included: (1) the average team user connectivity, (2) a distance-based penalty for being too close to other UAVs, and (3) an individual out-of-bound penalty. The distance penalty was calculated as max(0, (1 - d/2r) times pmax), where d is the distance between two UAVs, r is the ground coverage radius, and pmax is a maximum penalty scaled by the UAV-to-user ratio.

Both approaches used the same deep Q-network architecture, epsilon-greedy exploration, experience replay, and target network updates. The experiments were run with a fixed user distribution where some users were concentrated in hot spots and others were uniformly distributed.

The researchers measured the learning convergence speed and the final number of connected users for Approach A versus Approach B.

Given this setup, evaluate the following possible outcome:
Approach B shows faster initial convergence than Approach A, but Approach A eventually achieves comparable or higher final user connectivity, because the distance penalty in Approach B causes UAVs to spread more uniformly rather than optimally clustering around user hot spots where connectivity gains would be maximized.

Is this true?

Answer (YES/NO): NO